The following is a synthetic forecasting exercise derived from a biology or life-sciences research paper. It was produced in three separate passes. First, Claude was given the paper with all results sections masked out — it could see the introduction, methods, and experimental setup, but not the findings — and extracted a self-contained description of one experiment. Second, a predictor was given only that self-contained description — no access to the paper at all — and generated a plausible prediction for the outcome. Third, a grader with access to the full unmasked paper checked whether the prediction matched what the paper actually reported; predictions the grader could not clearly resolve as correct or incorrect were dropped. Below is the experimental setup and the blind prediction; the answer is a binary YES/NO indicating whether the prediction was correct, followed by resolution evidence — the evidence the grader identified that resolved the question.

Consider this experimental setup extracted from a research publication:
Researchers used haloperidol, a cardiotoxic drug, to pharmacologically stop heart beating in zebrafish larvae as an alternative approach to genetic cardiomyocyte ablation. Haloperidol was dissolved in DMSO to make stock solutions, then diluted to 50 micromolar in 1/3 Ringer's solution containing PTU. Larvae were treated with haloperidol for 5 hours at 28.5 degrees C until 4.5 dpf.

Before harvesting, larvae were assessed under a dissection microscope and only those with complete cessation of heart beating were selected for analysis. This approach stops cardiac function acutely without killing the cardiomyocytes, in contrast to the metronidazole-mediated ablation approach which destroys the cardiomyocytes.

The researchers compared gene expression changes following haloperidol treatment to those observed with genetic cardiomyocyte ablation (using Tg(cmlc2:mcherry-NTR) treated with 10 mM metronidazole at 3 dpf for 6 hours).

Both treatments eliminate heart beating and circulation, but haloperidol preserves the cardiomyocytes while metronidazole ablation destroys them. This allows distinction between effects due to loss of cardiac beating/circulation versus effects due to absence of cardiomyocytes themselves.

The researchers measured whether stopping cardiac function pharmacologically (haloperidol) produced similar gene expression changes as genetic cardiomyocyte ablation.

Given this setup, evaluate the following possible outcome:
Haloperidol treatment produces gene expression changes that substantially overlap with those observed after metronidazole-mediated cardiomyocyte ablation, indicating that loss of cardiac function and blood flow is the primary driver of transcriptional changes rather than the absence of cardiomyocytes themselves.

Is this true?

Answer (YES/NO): YES